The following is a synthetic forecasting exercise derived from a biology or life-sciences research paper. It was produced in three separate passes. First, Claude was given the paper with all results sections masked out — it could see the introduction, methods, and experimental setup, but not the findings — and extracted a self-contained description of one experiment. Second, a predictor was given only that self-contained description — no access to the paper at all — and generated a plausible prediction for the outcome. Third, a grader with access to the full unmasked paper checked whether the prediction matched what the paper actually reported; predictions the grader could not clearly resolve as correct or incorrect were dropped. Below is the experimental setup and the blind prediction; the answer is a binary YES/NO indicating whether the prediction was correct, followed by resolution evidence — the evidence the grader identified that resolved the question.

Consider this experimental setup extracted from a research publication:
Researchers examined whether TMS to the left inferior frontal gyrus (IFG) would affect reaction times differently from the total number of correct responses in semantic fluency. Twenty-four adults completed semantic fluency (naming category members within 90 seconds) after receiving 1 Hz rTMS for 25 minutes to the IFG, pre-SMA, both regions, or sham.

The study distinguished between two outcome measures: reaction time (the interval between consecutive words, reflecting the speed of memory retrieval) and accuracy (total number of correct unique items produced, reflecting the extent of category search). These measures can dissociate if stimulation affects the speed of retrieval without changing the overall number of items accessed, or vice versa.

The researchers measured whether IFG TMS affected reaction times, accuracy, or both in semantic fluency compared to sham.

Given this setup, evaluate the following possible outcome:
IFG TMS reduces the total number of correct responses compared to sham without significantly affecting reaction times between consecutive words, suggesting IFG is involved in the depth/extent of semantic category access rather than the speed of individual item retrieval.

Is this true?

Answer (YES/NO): NO